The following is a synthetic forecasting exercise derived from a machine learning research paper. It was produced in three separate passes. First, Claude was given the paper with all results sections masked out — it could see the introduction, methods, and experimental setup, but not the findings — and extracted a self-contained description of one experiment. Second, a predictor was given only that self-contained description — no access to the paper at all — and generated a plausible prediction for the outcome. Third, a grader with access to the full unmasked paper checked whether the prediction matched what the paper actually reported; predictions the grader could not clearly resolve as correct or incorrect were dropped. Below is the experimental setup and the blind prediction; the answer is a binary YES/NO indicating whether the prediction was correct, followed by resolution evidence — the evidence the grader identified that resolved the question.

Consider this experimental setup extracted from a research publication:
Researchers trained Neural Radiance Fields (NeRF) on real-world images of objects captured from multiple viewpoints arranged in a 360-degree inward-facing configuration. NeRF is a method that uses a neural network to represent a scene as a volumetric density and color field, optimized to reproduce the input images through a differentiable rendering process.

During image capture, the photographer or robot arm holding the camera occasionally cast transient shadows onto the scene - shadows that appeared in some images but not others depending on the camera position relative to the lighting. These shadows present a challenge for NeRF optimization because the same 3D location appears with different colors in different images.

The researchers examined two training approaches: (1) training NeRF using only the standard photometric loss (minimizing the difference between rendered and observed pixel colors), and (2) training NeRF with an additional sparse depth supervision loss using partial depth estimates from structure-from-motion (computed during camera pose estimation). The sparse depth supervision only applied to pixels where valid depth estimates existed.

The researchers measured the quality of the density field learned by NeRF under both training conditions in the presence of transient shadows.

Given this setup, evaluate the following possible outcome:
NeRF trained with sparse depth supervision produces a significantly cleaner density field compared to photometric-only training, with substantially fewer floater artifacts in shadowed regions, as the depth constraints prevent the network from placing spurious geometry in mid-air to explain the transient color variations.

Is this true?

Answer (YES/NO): YES